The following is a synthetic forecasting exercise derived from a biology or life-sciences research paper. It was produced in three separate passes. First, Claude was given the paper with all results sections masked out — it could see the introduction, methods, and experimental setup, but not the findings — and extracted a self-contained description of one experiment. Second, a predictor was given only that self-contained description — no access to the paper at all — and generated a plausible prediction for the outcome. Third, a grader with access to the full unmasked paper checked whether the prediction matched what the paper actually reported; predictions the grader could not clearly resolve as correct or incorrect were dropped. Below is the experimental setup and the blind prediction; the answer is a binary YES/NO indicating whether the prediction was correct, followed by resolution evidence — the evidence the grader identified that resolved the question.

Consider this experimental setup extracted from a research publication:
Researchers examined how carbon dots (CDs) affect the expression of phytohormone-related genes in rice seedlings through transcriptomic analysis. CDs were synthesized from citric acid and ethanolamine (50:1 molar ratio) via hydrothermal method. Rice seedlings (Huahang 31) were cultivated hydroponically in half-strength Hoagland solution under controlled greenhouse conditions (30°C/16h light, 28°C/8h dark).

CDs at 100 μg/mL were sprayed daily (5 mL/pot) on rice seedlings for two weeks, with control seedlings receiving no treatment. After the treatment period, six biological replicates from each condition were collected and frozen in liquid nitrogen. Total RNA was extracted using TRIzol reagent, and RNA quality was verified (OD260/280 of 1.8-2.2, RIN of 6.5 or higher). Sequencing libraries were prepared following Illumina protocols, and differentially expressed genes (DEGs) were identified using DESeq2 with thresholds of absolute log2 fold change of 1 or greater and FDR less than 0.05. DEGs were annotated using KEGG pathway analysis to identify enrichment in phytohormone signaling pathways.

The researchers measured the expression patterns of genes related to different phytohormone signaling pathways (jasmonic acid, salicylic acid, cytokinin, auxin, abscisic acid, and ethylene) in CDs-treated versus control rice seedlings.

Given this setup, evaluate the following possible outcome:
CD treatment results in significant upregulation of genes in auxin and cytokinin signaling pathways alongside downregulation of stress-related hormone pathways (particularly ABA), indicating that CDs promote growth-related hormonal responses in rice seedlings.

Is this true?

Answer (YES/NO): NO